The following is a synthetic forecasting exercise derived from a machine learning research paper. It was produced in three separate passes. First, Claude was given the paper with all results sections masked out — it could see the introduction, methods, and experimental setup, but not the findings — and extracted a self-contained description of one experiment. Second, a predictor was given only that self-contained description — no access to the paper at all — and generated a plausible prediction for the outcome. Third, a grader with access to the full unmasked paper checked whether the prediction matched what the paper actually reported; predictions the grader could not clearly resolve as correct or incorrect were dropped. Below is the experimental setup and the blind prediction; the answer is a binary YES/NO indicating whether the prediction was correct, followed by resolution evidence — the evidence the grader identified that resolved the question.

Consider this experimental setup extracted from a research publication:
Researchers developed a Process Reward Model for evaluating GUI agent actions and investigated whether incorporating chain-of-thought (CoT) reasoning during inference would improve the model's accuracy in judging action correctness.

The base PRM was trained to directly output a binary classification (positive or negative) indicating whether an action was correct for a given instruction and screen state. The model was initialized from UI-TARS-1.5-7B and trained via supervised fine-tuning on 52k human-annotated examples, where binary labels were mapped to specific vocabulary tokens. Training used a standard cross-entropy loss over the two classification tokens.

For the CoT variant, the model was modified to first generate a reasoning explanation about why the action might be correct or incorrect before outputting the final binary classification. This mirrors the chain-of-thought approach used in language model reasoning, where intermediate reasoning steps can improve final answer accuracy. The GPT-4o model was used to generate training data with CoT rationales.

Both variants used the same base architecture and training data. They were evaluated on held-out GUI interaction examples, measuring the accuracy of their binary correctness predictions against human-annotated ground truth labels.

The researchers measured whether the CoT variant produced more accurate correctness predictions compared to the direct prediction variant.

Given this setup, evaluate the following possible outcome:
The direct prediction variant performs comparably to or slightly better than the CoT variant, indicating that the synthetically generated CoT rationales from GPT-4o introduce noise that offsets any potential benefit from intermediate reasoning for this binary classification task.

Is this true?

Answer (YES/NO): NO